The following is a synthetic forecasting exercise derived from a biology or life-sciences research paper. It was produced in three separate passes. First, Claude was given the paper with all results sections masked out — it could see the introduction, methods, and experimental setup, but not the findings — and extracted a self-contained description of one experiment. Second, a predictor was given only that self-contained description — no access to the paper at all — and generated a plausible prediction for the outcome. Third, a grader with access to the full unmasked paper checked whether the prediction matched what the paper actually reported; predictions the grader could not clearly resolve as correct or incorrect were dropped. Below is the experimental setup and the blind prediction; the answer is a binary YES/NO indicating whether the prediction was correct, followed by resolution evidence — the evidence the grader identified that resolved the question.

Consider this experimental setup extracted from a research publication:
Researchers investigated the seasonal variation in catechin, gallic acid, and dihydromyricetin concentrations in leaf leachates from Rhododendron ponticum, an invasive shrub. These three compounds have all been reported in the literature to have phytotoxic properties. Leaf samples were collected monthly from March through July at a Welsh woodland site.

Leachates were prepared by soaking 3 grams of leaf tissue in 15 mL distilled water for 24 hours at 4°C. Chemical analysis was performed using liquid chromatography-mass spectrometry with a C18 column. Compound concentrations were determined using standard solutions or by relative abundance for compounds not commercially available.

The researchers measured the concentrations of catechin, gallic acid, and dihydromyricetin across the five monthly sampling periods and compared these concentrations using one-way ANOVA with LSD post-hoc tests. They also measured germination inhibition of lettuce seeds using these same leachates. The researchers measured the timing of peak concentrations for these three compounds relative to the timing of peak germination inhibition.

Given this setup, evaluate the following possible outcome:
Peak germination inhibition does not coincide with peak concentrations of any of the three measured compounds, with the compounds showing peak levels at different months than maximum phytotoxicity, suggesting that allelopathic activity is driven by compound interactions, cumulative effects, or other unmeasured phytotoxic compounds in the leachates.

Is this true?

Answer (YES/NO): YES